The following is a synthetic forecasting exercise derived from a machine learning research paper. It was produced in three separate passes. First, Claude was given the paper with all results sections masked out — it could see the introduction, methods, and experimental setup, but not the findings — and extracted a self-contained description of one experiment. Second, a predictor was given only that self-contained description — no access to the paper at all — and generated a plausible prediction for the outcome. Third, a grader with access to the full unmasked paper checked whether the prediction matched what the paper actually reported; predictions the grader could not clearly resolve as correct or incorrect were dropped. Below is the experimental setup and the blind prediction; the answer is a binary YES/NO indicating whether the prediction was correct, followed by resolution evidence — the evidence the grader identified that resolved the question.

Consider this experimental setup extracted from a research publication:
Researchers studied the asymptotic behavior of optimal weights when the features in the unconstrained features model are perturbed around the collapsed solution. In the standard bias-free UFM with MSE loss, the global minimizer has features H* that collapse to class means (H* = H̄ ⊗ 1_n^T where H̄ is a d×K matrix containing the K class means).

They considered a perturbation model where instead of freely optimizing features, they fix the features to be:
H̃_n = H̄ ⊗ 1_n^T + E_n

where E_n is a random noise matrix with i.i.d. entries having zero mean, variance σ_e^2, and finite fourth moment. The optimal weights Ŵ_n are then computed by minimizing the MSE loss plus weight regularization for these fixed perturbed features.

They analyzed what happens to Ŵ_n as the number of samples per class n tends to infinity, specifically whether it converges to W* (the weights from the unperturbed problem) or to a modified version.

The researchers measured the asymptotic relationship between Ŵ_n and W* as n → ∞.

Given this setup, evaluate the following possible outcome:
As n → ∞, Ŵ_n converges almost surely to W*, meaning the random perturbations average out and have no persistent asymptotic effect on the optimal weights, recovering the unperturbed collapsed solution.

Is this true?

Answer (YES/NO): NO